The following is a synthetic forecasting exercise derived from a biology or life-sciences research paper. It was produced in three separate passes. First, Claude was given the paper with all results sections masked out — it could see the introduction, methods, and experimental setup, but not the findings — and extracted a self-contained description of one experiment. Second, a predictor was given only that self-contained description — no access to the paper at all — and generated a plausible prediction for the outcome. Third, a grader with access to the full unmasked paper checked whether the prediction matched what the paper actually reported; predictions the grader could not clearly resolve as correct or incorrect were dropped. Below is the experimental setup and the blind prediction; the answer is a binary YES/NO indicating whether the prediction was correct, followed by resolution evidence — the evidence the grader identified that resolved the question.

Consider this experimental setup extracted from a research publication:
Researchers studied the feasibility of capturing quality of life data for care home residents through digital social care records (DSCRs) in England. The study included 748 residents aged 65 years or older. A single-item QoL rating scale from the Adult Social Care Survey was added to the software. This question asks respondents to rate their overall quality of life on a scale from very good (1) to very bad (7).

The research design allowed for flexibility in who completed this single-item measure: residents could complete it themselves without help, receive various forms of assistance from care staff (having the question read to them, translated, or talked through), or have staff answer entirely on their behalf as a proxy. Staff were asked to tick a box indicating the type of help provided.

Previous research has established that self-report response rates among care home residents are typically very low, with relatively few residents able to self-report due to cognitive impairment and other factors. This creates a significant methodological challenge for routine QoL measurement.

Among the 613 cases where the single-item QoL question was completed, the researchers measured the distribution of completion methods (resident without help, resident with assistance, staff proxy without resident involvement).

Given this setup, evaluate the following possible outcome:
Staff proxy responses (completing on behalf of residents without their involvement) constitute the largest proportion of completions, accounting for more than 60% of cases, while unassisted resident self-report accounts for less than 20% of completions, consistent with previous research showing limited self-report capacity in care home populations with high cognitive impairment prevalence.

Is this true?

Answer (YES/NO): NO